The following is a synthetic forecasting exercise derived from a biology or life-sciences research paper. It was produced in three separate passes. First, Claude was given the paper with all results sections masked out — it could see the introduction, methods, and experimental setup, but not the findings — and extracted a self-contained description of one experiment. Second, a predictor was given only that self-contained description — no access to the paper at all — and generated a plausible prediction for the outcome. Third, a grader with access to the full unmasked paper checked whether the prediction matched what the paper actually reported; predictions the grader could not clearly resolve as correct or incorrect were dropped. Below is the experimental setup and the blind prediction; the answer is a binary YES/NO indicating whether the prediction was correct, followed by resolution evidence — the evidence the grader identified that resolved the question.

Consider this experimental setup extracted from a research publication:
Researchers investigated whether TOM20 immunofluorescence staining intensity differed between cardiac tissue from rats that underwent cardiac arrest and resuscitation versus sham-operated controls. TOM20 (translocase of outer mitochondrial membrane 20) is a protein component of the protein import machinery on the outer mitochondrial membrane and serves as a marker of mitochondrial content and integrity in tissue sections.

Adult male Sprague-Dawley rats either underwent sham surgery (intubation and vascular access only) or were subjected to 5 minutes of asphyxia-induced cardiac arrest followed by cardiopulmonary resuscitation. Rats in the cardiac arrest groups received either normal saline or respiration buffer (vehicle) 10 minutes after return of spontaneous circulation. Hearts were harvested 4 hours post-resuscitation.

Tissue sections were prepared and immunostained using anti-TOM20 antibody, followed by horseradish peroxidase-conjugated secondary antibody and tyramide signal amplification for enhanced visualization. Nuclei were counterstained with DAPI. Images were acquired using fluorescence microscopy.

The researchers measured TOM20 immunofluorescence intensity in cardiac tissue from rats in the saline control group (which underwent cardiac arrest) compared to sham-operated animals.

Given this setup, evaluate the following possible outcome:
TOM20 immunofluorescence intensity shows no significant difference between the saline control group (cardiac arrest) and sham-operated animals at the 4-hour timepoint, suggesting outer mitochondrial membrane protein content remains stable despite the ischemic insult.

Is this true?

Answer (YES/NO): YES